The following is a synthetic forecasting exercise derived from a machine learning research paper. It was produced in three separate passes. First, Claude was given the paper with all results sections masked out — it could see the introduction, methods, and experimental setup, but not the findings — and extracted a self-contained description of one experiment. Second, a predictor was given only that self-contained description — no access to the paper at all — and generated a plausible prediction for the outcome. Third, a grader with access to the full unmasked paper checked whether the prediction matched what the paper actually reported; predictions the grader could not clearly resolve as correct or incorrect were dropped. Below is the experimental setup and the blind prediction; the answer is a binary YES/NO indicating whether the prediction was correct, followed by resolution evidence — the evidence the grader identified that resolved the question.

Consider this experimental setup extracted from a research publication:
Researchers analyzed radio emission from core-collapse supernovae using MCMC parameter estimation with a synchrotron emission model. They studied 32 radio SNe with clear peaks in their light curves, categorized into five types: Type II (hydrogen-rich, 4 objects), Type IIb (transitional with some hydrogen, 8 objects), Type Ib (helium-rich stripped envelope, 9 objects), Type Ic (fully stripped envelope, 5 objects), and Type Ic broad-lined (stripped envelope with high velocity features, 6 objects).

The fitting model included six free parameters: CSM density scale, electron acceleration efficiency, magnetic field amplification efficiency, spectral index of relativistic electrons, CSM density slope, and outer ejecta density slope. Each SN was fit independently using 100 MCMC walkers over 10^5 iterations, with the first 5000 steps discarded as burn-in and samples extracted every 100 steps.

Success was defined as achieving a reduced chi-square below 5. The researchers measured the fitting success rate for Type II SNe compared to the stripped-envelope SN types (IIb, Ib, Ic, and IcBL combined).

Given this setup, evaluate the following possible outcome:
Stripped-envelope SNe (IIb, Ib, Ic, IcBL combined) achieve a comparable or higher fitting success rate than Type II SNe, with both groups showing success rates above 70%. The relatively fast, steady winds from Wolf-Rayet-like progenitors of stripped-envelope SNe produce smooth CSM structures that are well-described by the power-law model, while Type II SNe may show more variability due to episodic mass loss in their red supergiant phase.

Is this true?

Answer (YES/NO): NO